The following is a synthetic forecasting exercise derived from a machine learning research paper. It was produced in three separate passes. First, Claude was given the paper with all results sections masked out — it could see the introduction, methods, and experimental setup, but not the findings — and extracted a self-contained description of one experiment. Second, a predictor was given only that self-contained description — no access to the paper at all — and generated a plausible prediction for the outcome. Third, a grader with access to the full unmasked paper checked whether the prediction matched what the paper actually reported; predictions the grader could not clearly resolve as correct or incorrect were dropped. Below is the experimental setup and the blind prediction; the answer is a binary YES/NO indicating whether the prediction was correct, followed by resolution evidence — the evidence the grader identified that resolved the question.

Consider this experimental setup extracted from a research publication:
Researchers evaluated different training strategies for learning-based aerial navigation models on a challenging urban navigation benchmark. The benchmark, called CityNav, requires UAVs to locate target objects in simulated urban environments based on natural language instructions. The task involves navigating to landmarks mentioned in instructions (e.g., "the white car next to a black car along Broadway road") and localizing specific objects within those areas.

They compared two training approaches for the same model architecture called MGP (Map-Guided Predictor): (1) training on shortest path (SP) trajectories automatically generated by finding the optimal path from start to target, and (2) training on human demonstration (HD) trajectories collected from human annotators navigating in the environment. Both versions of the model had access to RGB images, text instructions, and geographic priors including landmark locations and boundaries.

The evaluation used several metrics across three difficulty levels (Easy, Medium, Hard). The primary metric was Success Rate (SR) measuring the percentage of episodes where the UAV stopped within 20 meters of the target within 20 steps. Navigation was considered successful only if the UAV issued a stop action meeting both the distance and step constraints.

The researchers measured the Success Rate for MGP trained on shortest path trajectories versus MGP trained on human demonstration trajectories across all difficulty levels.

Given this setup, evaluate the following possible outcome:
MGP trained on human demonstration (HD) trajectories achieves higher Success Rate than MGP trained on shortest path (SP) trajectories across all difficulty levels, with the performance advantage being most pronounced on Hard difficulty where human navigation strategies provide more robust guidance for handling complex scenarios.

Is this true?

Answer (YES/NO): NO